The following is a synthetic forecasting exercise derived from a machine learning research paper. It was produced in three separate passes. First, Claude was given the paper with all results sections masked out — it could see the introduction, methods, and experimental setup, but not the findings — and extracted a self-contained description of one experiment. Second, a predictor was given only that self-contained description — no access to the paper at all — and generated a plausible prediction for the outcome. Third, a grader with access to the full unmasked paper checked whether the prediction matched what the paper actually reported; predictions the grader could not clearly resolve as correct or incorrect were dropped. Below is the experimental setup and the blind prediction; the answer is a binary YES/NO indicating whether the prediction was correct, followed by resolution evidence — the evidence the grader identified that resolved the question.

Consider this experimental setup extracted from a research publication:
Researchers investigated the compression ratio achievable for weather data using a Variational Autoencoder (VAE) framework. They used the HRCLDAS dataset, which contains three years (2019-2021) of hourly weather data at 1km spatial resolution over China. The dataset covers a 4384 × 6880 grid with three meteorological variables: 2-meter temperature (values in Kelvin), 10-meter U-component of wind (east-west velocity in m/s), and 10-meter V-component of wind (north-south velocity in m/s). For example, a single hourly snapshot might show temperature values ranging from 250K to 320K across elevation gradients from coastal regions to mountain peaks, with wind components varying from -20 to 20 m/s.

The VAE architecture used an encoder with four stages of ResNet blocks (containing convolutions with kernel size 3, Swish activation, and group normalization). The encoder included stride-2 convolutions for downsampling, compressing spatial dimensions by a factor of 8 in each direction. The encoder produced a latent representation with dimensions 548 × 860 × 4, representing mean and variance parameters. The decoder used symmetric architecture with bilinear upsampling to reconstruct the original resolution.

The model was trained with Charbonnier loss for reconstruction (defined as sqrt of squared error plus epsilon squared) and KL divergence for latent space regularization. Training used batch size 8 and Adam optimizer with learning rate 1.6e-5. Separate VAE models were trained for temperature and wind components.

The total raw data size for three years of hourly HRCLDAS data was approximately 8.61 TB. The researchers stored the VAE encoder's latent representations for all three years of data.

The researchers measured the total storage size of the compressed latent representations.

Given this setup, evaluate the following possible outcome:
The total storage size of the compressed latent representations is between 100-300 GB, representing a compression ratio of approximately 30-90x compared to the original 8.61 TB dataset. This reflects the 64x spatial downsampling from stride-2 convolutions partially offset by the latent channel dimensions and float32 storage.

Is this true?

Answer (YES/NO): YES